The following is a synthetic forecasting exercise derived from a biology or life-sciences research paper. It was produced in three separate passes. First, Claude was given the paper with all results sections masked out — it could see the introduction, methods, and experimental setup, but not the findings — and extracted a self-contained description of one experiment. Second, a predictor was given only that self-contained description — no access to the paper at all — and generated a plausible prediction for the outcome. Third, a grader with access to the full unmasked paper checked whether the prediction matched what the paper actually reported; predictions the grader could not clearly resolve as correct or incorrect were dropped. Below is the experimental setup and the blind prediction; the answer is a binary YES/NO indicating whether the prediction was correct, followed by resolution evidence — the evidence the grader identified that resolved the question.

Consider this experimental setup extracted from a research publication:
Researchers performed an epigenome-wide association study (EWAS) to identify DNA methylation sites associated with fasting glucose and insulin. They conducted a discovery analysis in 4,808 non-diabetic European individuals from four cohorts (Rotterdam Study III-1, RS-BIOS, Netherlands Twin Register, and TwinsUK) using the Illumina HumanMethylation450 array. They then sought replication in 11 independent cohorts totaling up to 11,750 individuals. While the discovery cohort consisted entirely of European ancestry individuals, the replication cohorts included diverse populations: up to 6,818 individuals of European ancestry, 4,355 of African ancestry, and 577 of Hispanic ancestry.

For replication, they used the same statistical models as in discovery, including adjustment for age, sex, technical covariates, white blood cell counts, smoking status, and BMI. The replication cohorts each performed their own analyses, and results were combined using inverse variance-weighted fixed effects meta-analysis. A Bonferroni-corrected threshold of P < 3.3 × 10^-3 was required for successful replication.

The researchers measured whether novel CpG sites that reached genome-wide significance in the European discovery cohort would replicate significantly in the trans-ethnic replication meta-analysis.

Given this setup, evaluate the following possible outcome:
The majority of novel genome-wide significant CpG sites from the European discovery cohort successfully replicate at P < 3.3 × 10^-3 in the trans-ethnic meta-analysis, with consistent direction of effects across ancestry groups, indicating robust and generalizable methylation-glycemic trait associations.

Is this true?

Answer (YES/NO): YES